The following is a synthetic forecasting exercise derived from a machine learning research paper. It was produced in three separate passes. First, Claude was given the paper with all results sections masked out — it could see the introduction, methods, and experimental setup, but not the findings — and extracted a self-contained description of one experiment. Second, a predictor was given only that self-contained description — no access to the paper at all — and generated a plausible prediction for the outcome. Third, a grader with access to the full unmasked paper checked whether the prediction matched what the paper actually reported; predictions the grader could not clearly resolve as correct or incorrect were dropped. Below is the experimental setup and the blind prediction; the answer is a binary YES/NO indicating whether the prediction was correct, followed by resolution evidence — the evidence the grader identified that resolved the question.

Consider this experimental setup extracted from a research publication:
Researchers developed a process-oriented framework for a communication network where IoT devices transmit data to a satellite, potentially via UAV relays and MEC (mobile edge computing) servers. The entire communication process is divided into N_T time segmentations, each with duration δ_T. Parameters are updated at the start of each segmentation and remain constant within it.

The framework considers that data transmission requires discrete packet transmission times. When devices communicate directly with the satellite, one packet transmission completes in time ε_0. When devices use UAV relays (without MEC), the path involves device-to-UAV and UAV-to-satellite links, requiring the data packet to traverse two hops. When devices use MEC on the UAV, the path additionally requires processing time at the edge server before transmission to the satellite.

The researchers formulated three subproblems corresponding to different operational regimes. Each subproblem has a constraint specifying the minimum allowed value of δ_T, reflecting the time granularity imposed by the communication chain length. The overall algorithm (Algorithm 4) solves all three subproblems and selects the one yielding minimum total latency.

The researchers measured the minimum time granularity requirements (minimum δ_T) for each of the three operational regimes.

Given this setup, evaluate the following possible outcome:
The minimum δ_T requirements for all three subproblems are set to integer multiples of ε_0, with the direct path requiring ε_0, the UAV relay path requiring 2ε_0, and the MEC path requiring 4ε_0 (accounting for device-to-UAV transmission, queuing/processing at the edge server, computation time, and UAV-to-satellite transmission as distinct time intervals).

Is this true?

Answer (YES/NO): NO